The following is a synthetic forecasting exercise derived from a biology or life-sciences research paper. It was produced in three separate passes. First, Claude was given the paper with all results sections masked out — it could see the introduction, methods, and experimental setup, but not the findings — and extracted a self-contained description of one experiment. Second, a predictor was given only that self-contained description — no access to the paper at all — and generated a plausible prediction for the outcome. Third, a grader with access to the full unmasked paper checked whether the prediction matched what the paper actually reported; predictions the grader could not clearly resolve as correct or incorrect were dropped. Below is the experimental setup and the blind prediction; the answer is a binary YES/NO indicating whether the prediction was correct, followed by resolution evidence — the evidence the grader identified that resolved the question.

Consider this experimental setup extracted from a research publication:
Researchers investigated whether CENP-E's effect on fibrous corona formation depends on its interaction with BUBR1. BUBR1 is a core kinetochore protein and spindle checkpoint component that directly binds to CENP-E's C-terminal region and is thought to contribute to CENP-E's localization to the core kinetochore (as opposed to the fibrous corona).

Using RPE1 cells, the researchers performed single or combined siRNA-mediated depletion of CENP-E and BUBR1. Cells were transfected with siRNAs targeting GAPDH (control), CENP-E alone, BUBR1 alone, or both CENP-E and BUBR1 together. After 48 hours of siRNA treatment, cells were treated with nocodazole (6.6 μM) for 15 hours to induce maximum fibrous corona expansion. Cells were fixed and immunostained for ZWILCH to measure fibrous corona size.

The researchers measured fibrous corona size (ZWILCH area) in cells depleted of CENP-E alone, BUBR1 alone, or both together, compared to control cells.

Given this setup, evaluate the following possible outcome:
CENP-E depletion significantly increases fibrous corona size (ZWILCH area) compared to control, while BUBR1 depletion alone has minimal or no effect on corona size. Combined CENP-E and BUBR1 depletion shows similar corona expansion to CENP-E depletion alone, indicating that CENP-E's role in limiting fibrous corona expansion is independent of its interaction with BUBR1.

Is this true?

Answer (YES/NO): NO